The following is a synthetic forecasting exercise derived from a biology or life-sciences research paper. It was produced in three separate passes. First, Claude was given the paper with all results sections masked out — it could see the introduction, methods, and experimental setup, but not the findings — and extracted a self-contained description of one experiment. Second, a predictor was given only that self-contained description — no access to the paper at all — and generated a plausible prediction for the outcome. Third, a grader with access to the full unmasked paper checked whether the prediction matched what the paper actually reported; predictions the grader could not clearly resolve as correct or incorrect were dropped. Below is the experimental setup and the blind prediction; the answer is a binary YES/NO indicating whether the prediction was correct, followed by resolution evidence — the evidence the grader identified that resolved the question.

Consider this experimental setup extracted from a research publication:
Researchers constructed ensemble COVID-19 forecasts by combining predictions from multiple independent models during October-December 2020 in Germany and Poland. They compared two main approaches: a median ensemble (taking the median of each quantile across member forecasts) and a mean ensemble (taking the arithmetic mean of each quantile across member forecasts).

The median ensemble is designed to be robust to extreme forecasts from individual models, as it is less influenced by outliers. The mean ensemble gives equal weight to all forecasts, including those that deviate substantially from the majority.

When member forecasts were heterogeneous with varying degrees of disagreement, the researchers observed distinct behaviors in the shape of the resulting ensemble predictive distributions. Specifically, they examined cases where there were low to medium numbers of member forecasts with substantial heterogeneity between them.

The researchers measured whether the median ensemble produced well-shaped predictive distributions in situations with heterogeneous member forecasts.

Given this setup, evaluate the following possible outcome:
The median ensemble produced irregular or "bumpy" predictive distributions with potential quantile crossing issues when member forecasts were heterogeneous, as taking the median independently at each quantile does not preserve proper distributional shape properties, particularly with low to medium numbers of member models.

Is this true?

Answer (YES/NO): NO